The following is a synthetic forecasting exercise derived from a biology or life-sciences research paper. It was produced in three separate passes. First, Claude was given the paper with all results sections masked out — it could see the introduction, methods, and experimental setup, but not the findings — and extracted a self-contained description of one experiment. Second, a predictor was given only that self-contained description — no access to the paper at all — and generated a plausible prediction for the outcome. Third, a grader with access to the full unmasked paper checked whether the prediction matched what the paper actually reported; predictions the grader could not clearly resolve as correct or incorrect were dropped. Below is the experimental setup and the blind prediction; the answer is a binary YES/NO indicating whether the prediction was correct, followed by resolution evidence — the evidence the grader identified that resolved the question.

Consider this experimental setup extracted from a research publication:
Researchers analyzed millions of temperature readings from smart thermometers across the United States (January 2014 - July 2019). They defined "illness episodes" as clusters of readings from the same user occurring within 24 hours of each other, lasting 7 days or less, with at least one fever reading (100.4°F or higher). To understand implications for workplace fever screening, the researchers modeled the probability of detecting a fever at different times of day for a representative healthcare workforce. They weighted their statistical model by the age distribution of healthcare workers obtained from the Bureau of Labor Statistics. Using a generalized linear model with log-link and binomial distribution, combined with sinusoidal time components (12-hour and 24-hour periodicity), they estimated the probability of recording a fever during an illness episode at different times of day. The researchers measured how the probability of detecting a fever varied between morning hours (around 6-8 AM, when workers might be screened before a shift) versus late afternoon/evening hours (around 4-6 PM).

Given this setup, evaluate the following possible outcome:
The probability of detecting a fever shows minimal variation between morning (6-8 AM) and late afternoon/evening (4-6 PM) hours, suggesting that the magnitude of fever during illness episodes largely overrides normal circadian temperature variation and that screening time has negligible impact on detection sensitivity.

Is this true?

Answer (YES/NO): NO